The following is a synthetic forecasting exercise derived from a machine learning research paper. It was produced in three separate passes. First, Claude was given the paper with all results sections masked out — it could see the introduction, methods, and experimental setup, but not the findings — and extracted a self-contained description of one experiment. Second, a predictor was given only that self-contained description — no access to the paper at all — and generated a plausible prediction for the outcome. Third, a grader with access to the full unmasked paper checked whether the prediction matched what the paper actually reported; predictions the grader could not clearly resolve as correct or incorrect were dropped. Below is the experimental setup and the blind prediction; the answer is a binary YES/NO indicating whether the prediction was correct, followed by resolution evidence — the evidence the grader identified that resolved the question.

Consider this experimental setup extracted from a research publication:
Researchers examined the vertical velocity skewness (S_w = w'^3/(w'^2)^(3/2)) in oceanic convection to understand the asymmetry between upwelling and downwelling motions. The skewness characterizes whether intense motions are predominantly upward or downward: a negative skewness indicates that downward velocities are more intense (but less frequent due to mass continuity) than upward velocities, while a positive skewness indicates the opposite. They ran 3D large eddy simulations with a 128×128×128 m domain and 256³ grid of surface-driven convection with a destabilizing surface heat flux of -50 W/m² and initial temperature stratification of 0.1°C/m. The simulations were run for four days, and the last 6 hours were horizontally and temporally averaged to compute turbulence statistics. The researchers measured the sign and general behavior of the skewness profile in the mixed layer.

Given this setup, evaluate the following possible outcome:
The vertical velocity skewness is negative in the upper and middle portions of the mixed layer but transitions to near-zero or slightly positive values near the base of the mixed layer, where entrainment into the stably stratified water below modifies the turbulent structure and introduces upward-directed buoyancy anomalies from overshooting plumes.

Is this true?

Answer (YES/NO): NO